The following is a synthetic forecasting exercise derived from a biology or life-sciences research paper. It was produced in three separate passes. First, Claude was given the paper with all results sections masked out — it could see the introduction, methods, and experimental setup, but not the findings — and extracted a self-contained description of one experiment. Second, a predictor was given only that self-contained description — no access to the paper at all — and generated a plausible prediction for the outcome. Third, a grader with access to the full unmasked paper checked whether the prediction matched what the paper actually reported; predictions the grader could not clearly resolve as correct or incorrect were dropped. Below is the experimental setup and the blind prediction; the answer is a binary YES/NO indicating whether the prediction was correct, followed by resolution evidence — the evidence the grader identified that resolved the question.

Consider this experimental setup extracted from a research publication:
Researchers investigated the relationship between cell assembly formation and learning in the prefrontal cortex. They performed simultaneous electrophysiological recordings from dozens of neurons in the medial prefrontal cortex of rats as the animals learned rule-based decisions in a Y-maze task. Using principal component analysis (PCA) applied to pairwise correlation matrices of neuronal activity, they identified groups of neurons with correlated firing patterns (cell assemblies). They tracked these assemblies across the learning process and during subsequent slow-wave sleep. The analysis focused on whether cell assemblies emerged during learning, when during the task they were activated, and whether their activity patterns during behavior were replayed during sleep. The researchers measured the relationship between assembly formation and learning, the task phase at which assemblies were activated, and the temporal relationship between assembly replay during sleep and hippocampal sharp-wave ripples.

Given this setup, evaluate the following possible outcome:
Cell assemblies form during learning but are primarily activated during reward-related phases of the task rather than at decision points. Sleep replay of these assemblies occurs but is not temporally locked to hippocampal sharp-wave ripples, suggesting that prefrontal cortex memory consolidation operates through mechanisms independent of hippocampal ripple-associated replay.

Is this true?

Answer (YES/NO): NO